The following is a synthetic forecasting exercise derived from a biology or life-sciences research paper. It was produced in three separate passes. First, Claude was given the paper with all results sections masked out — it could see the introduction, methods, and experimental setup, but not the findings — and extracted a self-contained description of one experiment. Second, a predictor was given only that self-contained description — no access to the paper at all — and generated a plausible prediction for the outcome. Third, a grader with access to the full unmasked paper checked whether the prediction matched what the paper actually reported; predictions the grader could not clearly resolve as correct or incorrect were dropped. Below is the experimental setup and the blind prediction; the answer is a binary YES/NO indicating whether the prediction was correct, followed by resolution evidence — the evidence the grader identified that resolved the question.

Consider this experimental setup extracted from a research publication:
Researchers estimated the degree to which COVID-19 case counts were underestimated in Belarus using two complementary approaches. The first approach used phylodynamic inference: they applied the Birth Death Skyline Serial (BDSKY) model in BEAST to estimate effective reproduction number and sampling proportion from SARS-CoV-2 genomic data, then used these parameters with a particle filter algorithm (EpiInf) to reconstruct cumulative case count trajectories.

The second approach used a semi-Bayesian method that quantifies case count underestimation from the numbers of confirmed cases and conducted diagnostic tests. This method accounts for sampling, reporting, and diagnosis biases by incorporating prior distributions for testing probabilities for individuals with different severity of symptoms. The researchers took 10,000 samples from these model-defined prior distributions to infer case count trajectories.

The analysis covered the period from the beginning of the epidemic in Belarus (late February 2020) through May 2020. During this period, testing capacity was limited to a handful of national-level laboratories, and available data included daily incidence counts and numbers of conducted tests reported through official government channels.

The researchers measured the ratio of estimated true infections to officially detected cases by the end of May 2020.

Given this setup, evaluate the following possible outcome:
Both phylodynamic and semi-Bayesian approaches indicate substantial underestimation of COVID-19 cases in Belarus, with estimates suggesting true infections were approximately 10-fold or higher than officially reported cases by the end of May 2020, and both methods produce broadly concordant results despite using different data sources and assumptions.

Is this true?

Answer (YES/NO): NO